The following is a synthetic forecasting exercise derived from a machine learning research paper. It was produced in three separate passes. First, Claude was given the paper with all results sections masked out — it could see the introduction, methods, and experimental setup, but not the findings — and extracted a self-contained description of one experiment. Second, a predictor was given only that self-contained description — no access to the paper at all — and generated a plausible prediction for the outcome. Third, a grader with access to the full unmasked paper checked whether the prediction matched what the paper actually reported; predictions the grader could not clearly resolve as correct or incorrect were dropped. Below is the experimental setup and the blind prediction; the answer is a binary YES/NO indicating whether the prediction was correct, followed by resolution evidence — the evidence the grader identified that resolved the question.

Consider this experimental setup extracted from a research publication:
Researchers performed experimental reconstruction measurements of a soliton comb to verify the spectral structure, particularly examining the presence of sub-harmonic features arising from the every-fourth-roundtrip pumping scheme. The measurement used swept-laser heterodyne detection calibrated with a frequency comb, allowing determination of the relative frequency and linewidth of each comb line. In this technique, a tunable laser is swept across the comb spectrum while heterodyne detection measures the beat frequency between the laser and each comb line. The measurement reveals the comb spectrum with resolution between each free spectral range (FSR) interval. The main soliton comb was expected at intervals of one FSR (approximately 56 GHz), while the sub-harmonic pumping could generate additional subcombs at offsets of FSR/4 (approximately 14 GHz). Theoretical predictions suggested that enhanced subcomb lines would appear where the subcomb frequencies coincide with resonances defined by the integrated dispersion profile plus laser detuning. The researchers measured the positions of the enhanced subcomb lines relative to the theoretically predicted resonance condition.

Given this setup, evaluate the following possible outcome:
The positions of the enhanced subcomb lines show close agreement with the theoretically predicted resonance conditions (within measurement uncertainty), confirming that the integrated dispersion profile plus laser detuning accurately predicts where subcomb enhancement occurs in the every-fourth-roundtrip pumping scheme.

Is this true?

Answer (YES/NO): YES